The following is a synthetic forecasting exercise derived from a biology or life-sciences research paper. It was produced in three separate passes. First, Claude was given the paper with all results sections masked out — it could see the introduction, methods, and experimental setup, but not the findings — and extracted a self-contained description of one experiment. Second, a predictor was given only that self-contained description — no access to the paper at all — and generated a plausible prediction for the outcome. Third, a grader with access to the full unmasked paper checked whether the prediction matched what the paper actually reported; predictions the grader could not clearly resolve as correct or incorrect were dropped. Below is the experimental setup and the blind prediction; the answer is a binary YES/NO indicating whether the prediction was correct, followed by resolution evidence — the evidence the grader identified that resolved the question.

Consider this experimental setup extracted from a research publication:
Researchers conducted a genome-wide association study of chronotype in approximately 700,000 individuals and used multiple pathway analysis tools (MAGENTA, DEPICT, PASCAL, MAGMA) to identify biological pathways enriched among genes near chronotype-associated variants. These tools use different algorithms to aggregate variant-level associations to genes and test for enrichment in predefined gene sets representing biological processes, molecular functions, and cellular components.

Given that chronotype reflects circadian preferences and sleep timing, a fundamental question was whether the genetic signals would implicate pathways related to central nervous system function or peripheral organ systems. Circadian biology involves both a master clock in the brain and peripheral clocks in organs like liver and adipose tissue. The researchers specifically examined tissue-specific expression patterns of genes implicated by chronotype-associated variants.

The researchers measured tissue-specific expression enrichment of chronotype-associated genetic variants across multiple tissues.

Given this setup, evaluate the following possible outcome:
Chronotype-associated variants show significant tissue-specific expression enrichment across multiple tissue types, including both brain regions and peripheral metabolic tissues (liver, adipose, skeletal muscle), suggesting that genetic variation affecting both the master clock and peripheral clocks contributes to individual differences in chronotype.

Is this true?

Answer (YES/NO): NO